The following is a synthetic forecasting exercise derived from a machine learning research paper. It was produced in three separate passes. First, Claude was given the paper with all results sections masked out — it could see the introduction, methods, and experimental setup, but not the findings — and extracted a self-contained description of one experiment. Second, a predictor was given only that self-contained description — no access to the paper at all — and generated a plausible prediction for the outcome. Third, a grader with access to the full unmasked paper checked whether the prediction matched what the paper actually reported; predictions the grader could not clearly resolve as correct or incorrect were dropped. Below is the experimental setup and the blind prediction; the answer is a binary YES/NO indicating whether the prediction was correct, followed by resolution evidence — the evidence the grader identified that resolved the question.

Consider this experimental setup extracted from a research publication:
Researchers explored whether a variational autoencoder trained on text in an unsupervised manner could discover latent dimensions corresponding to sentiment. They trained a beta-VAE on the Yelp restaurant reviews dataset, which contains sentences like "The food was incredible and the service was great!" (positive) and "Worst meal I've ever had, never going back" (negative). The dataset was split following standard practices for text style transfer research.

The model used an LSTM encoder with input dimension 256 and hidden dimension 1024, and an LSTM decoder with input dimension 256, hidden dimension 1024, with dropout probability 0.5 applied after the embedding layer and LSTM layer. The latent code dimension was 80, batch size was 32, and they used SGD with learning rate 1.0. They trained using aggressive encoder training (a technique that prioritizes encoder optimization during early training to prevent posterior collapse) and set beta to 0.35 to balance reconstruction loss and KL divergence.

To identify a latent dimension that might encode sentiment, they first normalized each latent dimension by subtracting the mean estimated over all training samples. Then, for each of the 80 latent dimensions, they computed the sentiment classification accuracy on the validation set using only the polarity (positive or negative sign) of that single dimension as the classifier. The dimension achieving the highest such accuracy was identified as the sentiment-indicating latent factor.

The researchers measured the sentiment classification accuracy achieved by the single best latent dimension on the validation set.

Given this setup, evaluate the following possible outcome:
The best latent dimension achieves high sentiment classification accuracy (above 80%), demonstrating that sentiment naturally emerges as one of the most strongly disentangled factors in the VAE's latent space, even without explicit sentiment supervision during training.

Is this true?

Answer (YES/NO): NO